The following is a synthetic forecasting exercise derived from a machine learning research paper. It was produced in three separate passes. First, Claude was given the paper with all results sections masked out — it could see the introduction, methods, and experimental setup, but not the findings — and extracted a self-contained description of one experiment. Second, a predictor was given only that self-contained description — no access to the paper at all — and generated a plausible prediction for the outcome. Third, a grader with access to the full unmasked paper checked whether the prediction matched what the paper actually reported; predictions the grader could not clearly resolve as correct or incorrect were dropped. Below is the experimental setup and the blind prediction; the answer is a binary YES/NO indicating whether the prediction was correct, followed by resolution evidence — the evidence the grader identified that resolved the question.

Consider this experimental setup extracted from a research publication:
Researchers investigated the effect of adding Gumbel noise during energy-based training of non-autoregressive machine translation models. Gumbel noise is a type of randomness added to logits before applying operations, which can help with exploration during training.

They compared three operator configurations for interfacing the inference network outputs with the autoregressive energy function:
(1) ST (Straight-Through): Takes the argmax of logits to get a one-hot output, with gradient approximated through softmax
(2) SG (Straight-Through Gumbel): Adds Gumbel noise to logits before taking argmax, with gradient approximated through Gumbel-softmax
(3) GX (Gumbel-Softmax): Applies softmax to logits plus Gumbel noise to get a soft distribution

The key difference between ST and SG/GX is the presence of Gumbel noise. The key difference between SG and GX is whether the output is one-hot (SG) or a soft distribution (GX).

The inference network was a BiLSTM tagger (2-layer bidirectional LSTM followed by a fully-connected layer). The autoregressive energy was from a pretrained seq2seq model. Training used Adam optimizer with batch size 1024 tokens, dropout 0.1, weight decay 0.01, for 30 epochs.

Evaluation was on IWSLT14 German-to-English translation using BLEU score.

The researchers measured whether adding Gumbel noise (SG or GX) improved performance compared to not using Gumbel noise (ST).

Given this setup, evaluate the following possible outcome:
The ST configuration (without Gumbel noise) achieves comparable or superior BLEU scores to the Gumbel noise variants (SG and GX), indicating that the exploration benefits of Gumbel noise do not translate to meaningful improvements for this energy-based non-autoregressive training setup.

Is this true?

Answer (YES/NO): YES